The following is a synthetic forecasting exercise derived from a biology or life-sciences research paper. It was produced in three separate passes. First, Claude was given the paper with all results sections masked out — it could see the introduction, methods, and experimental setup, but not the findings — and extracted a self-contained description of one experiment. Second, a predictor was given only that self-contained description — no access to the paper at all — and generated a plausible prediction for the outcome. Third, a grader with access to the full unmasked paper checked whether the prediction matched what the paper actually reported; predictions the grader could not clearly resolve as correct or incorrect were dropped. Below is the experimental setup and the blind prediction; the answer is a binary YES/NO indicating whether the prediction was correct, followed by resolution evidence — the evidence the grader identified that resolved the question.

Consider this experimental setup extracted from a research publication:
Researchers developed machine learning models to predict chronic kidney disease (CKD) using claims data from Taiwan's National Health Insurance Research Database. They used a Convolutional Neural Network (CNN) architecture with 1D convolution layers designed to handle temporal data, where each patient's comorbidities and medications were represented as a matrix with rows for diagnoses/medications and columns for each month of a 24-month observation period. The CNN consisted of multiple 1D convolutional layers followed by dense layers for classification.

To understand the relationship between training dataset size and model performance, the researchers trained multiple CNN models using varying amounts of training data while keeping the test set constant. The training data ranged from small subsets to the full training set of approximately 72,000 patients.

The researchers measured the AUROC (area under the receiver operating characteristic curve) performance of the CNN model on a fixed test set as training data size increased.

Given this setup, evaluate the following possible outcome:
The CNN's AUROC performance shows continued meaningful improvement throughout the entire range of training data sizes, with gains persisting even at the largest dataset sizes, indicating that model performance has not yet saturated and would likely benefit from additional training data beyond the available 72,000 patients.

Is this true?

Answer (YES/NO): NO